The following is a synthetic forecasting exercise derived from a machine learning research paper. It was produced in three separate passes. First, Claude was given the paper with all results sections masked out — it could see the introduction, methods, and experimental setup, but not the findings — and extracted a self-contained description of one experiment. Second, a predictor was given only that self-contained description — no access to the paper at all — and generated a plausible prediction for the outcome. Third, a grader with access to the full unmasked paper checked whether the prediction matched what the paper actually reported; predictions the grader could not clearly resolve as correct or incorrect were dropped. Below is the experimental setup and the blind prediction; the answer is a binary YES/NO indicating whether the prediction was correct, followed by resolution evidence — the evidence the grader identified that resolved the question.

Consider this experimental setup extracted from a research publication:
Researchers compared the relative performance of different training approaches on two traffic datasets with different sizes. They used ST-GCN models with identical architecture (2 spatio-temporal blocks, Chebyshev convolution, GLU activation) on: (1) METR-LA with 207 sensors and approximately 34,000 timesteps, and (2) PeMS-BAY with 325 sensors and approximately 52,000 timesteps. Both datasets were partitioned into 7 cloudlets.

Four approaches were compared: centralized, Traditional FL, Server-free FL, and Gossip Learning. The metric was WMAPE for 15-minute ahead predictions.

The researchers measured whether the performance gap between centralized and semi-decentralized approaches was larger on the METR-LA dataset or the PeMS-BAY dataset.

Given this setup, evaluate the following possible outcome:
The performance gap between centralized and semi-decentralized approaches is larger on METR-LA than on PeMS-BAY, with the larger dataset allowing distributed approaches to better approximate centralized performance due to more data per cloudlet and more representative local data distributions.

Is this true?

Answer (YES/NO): YES